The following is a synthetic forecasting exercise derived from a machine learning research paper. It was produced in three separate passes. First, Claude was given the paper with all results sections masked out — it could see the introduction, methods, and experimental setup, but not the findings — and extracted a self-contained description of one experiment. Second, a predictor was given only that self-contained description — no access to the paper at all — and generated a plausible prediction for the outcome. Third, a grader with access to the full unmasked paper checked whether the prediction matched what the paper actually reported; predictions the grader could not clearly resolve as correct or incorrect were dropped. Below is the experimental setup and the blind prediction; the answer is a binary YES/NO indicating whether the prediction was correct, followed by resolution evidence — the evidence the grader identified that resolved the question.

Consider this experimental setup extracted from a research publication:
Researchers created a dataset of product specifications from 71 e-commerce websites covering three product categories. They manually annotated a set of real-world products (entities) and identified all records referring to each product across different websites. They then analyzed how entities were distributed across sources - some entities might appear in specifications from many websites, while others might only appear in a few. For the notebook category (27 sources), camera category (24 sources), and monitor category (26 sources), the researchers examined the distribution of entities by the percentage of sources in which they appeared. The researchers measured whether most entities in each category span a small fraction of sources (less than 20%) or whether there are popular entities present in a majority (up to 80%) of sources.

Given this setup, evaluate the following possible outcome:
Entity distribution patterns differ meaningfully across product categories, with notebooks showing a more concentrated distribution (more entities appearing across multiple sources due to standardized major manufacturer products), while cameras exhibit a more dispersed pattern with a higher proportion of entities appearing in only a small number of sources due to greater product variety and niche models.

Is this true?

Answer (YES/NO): NO